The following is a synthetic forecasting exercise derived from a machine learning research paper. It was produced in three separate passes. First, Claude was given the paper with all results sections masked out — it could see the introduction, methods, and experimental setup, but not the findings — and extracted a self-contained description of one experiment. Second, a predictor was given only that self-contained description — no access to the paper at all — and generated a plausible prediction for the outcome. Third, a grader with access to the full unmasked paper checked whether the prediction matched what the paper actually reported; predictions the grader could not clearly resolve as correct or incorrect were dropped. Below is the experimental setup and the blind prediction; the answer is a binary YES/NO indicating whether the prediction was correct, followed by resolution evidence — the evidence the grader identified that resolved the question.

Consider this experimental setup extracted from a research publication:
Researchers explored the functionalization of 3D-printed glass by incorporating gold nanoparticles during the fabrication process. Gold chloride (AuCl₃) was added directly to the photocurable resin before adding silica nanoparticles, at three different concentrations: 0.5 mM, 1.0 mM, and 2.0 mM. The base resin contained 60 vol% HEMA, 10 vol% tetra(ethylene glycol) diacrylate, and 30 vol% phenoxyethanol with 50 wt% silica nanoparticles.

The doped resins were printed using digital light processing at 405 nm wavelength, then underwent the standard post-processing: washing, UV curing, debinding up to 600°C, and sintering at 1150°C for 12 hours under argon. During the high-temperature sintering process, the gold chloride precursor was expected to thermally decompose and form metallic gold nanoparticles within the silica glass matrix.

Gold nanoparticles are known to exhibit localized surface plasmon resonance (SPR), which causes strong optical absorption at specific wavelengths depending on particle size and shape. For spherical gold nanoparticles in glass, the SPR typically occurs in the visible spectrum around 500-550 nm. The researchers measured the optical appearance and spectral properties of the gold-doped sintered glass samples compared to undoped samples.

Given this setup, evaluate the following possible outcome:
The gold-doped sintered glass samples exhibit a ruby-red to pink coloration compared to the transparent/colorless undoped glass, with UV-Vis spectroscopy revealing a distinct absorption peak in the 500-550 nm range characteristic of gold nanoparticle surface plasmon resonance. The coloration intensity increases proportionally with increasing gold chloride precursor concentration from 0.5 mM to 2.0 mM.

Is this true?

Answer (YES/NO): NO